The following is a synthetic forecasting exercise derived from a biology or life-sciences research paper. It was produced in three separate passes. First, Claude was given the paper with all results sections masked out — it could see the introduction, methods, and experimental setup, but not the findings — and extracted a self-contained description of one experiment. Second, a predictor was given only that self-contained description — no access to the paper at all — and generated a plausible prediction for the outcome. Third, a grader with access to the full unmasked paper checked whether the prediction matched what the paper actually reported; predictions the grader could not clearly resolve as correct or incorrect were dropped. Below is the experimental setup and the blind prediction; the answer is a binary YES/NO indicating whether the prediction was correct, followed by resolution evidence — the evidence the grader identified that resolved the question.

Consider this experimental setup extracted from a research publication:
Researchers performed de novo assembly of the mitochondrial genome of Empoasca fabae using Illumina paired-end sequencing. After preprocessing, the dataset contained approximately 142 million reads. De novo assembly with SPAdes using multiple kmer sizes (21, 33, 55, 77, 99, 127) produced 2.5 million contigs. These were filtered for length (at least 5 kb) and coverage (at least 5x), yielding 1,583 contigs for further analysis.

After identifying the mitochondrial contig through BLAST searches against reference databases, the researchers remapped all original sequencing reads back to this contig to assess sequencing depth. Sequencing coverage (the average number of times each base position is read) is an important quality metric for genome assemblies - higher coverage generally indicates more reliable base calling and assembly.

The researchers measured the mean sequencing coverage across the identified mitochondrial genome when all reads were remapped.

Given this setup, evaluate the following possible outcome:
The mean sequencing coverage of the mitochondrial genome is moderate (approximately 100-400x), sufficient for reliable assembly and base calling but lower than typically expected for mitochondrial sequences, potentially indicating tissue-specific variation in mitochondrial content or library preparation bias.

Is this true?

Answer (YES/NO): NO